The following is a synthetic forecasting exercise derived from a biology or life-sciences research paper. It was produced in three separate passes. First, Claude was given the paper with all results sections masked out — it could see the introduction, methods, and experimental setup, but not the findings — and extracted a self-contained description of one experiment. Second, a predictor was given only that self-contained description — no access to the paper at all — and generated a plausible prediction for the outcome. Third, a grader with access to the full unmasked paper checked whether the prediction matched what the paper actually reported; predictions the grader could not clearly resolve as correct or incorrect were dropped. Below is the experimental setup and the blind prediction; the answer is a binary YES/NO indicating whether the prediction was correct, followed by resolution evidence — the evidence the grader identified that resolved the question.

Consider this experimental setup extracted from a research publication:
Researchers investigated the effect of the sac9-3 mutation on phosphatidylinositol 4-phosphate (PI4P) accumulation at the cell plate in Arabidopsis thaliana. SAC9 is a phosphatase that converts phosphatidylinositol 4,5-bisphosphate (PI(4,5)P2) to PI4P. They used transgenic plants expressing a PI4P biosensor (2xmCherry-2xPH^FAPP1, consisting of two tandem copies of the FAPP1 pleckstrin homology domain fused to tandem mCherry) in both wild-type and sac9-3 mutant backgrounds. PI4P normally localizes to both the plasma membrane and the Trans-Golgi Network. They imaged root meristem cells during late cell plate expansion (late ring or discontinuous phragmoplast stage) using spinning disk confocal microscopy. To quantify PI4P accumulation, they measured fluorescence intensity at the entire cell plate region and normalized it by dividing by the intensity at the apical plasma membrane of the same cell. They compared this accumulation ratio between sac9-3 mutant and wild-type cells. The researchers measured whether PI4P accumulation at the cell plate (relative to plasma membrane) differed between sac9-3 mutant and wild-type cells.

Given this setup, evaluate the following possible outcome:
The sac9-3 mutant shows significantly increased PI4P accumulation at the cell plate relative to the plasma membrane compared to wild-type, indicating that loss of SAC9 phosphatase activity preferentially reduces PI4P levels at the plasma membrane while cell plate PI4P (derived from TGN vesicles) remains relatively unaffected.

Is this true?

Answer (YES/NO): NO